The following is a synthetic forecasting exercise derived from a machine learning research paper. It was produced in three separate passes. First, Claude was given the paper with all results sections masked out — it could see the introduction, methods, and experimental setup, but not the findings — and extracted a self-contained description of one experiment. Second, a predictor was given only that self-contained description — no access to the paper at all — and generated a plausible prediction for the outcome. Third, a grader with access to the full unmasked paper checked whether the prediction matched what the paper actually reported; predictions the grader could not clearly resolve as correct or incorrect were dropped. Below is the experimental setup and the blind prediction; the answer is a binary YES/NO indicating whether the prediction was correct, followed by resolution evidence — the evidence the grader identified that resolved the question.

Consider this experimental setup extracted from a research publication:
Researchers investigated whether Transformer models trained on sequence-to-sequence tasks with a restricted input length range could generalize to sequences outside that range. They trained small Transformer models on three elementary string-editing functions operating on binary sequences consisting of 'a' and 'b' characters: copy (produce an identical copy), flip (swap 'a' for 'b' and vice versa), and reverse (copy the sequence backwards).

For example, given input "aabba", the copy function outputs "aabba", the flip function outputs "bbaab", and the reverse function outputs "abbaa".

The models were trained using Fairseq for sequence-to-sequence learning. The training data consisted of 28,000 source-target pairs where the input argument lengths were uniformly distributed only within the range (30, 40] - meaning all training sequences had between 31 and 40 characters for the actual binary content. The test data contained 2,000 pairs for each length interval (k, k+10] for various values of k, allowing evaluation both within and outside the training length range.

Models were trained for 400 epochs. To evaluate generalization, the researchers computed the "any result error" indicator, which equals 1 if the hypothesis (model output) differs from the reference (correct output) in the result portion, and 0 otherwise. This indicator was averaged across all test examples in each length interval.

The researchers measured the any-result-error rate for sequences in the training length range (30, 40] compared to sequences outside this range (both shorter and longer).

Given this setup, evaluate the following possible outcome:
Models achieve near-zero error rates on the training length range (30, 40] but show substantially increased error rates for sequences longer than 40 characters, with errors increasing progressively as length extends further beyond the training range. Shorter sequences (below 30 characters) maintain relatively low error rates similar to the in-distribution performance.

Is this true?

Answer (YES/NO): NO